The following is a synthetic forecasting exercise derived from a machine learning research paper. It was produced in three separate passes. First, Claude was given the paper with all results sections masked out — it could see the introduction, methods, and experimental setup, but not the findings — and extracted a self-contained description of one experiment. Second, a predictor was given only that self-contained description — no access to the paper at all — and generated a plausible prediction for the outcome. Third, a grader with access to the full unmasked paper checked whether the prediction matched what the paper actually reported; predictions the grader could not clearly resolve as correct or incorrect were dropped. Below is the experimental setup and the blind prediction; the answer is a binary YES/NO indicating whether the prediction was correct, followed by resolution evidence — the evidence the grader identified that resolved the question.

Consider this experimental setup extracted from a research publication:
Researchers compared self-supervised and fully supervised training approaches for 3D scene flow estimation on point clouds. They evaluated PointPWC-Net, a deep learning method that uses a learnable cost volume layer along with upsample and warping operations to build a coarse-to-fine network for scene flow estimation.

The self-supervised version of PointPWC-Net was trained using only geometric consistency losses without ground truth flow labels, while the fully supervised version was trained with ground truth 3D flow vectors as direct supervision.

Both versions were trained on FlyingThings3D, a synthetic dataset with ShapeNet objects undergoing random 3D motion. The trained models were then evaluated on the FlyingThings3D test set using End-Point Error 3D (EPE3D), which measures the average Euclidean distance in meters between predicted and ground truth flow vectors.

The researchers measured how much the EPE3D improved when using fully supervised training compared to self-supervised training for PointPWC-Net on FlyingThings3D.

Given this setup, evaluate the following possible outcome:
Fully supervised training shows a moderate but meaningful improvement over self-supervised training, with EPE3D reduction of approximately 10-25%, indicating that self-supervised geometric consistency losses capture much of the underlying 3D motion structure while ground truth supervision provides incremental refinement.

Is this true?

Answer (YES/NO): NO